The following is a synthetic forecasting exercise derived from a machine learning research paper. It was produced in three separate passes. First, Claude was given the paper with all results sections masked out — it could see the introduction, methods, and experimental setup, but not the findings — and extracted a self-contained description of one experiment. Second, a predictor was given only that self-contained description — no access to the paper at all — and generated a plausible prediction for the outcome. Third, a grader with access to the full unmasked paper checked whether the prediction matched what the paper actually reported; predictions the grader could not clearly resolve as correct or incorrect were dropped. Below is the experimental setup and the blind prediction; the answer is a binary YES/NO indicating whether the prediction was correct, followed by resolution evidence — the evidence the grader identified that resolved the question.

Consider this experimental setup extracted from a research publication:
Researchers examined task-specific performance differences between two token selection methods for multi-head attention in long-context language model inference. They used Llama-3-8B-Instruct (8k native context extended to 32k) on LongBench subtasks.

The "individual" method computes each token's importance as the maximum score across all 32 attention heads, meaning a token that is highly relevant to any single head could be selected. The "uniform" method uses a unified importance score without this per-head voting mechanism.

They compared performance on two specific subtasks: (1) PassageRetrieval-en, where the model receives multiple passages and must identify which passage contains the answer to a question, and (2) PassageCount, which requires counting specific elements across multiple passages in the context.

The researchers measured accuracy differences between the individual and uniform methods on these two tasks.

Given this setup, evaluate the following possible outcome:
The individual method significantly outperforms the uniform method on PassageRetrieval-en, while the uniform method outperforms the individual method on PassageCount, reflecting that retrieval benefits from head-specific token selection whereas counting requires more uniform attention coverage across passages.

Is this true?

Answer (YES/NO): NO